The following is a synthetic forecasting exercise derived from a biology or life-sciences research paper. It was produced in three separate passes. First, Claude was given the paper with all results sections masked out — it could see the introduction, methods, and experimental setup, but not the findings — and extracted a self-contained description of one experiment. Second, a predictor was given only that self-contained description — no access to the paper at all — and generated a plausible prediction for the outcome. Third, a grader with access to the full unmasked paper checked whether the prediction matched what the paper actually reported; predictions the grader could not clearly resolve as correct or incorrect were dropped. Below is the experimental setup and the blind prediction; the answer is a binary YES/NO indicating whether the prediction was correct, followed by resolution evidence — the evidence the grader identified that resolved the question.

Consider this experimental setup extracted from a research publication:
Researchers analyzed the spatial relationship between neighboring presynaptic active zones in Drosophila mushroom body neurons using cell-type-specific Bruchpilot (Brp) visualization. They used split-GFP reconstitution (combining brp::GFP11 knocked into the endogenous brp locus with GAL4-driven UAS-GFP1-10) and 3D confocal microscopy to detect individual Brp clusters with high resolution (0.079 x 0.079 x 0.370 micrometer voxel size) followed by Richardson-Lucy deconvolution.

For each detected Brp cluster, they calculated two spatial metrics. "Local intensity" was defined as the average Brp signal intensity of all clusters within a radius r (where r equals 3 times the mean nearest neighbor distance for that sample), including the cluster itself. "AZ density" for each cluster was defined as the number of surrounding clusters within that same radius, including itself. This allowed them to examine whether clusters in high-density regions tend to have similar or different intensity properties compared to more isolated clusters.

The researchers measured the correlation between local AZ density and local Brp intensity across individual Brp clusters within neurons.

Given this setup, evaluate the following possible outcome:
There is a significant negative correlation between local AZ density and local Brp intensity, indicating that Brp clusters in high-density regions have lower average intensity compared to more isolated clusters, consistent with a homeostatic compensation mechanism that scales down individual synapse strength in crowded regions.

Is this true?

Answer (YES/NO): NO